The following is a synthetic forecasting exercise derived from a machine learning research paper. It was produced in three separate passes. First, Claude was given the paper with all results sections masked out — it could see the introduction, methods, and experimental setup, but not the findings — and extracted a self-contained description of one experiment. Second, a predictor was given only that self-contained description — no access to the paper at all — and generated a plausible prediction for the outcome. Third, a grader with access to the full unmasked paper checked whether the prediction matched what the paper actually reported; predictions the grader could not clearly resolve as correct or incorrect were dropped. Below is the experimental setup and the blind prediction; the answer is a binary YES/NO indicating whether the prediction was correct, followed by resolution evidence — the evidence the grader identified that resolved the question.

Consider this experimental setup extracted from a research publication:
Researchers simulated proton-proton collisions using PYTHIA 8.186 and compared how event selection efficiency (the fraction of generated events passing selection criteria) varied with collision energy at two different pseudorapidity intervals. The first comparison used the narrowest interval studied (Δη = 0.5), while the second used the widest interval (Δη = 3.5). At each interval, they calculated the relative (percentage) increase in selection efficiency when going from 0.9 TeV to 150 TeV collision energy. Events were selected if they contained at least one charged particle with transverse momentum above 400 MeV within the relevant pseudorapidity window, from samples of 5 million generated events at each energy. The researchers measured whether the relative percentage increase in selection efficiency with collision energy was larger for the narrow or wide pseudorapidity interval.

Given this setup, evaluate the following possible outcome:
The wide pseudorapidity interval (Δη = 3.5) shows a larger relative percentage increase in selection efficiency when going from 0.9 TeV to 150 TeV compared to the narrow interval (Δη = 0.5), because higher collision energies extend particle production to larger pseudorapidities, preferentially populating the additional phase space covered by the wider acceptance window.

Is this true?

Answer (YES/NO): NO